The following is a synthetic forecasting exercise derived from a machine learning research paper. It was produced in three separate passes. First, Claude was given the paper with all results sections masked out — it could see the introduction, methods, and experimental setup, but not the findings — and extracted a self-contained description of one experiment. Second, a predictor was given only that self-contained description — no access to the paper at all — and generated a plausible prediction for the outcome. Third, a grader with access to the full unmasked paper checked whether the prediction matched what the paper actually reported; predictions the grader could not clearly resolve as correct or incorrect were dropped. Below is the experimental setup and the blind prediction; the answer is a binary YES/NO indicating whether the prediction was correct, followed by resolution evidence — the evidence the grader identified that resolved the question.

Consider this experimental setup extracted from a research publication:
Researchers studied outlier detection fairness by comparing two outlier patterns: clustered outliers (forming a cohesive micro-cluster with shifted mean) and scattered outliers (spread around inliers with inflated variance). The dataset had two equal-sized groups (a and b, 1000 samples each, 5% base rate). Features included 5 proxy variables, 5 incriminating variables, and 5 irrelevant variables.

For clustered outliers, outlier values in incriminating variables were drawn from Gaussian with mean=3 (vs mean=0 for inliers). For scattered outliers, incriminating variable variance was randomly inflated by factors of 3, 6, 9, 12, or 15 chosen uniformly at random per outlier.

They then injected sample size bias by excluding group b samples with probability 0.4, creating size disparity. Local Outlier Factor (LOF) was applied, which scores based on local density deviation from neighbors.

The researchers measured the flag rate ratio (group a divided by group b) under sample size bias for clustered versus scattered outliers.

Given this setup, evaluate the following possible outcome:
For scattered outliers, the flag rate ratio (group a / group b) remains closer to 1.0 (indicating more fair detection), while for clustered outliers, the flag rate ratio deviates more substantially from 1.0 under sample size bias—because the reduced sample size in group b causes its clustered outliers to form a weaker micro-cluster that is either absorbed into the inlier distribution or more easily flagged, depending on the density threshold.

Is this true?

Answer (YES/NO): NO